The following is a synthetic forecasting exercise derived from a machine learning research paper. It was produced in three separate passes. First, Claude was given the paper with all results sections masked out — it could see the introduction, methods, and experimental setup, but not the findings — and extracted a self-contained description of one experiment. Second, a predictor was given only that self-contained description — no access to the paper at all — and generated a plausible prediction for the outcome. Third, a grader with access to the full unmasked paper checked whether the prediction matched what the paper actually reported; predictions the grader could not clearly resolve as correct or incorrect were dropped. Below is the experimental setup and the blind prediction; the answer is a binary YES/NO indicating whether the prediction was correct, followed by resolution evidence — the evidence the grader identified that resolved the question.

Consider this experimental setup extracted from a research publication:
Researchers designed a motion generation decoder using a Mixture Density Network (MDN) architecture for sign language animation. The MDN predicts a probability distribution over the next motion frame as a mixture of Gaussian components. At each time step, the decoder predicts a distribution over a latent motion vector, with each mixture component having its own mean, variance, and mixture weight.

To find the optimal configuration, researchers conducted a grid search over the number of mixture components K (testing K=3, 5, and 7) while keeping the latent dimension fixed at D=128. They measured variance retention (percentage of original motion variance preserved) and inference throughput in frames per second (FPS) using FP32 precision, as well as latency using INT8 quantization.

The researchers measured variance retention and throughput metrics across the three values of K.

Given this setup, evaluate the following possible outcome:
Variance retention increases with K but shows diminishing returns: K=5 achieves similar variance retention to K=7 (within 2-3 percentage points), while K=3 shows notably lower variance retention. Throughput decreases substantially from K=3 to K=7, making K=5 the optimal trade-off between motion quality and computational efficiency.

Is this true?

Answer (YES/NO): YES